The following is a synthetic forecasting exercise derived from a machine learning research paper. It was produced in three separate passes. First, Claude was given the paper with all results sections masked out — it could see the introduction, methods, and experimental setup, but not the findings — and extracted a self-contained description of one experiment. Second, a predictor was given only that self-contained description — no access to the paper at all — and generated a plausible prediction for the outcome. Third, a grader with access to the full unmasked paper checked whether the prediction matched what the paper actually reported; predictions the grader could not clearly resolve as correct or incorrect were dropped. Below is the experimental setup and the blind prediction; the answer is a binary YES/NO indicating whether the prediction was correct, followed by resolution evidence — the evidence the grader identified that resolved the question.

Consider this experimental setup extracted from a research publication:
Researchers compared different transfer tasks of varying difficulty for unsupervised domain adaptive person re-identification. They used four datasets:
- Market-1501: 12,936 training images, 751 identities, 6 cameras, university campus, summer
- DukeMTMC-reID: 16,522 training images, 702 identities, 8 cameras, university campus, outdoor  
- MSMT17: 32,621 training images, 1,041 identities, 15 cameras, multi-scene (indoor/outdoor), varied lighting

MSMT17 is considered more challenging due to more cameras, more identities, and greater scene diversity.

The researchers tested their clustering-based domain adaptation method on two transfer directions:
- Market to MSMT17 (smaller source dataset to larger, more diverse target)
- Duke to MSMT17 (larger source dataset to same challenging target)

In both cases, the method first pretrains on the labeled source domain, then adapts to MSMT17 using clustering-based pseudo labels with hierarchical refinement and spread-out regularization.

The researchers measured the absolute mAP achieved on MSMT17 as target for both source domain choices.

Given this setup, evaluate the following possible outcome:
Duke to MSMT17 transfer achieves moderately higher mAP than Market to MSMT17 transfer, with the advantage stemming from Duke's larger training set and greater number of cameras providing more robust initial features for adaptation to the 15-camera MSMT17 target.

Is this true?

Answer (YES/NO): NO